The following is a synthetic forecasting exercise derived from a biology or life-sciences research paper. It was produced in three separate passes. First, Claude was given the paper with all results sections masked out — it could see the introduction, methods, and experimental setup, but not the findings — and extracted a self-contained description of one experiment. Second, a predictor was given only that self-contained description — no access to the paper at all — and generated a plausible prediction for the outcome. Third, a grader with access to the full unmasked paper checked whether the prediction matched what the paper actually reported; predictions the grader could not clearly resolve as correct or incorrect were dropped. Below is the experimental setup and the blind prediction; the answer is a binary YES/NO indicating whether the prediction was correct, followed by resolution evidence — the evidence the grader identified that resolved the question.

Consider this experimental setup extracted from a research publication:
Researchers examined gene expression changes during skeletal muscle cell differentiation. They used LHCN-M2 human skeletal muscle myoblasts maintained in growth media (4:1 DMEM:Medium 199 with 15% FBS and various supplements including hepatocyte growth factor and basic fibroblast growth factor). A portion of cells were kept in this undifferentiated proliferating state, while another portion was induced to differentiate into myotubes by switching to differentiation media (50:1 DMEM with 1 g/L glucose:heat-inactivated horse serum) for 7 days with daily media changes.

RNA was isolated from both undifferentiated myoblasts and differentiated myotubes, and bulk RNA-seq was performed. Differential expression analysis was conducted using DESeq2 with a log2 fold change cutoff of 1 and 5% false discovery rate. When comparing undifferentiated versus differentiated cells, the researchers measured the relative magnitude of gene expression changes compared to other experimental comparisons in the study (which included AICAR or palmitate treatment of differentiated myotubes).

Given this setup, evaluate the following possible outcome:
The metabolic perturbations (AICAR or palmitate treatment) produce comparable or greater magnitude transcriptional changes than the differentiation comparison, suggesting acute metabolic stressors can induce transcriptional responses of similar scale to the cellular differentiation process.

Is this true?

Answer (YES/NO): YES